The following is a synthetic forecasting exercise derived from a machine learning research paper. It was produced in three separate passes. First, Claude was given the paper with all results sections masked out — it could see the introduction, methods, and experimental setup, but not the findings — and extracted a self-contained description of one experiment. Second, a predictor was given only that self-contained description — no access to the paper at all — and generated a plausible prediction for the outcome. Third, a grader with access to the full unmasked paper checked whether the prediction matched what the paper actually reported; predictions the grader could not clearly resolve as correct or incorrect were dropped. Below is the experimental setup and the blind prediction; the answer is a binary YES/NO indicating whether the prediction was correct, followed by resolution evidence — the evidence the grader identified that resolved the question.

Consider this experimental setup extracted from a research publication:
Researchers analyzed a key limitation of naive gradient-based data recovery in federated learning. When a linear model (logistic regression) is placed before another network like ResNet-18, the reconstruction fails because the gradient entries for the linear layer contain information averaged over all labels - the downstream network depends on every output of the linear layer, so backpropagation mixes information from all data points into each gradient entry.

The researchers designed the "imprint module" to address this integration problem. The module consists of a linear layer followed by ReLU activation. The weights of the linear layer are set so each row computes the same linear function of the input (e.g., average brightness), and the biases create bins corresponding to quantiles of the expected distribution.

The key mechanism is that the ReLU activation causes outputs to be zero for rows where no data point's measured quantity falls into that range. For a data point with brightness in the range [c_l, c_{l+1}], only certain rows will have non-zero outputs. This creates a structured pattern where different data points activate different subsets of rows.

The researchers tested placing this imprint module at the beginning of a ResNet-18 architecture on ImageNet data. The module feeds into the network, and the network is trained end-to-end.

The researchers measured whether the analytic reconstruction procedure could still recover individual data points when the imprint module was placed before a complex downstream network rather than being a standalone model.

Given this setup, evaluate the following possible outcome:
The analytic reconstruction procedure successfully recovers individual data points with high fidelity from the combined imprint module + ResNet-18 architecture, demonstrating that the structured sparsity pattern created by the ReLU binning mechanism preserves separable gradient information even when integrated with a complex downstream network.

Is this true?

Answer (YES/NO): YES